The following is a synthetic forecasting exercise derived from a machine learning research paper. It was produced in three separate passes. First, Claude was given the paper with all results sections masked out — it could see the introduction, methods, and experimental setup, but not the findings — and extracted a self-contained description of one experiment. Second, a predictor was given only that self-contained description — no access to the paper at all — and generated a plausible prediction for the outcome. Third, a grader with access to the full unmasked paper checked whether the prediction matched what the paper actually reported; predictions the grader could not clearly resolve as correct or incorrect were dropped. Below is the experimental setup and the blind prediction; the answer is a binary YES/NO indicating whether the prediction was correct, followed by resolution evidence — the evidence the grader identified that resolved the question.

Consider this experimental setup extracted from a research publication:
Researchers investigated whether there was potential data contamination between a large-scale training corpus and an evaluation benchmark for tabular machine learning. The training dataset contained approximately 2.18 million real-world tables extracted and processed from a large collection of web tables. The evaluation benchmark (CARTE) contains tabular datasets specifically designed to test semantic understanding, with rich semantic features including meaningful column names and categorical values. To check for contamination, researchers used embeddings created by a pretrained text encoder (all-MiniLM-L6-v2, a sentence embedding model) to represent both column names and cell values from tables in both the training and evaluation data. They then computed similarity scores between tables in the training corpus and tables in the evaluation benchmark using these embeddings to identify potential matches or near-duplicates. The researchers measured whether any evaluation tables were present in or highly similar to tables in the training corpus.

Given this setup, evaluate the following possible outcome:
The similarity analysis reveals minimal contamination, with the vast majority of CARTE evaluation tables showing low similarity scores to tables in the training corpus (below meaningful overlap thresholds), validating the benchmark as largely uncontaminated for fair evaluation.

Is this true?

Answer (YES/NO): YES